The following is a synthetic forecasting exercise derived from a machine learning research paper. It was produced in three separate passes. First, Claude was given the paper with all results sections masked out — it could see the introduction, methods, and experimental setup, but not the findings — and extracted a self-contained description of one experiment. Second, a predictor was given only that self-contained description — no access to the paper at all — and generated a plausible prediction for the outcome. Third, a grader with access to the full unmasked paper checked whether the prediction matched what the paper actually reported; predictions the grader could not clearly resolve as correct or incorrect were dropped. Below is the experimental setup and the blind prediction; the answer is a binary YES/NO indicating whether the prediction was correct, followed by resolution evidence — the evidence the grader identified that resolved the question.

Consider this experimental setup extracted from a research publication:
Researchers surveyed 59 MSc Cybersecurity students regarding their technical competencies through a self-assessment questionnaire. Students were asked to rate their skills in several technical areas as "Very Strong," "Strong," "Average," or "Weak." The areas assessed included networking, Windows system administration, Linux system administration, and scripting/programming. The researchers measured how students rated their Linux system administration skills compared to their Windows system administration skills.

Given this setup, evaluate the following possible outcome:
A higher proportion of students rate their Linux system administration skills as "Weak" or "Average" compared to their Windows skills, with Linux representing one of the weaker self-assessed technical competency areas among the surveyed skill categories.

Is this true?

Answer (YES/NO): YES